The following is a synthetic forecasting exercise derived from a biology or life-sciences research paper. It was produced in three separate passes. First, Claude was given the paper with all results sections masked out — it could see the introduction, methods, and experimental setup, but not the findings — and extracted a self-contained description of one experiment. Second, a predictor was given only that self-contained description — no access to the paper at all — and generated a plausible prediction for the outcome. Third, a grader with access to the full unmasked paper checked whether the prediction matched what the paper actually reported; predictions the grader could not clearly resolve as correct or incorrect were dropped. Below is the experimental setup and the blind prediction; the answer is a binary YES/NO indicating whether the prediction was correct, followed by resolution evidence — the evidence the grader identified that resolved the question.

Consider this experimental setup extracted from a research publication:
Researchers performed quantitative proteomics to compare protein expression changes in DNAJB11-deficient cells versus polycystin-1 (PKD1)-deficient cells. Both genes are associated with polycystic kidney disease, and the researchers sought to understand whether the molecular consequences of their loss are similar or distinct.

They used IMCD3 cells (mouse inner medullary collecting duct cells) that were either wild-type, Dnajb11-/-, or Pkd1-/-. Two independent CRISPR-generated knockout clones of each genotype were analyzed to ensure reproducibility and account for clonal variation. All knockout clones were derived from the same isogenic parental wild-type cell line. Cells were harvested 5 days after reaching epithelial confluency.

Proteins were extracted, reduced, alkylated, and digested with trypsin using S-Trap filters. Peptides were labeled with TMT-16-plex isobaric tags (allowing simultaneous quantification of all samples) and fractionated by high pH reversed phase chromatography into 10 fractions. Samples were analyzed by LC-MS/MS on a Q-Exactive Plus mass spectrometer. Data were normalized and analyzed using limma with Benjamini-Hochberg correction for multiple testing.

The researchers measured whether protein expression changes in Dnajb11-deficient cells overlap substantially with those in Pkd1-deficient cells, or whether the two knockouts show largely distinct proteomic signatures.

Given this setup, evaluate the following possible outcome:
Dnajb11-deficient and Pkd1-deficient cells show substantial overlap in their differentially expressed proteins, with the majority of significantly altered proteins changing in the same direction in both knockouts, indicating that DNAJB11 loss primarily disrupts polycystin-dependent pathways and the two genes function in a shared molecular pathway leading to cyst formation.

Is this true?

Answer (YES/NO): NO